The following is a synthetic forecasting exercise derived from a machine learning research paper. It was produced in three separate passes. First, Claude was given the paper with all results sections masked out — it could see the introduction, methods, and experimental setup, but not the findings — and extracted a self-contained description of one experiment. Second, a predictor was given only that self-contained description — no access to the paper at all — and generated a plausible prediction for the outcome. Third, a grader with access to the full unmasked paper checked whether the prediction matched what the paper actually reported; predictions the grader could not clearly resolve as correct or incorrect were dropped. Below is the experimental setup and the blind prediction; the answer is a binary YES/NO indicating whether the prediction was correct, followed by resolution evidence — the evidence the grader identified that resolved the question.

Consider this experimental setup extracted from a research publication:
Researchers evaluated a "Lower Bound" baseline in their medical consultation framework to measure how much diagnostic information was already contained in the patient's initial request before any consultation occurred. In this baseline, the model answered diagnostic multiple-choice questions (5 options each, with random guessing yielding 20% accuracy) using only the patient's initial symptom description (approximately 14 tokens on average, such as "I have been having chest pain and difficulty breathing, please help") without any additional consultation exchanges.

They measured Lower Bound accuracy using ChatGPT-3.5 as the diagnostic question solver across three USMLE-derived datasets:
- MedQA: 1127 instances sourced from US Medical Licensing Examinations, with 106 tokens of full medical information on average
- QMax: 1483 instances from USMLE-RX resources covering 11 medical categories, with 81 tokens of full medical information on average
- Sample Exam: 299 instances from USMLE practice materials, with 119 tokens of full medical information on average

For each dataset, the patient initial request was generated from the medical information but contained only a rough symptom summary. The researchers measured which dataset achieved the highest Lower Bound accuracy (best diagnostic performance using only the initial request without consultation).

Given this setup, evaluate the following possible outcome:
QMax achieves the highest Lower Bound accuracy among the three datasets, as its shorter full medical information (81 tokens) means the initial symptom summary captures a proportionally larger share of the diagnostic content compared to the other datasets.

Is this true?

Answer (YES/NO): NO